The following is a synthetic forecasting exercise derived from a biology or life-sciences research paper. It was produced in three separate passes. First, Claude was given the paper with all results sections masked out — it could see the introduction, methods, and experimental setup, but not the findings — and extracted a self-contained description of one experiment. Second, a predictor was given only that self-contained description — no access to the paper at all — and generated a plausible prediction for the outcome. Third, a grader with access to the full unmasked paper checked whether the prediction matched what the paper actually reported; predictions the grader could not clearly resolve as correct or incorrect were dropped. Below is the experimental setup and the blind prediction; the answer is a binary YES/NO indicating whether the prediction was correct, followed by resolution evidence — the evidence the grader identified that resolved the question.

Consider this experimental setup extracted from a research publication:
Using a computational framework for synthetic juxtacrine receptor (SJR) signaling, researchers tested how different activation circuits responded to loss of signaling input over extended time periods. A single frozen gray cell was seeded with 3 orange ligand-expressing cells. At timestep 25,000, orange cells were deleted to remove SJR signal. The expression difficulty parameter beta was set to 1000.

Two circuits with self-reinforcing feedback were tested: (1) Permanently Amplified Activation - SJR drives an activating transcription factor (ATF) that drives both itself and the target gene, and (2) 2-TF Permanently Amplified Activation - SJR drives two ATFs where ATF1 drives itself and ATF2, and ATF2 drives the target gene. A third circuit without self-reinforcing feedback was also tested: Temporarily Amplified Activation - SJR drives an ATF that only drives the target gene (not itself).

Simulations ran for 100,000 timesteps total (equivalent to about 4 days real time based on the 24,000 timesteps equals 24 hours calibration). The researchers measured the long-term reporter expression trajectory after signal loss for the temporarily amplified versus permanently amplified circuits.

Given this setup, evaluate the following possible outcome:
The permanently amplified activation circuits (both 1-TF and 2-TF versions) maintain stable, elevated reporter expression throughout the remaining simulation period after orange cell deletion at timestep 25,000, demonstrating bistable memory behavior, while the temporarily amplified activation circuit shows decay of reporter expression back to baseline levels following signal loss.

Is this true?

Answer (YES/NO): YES